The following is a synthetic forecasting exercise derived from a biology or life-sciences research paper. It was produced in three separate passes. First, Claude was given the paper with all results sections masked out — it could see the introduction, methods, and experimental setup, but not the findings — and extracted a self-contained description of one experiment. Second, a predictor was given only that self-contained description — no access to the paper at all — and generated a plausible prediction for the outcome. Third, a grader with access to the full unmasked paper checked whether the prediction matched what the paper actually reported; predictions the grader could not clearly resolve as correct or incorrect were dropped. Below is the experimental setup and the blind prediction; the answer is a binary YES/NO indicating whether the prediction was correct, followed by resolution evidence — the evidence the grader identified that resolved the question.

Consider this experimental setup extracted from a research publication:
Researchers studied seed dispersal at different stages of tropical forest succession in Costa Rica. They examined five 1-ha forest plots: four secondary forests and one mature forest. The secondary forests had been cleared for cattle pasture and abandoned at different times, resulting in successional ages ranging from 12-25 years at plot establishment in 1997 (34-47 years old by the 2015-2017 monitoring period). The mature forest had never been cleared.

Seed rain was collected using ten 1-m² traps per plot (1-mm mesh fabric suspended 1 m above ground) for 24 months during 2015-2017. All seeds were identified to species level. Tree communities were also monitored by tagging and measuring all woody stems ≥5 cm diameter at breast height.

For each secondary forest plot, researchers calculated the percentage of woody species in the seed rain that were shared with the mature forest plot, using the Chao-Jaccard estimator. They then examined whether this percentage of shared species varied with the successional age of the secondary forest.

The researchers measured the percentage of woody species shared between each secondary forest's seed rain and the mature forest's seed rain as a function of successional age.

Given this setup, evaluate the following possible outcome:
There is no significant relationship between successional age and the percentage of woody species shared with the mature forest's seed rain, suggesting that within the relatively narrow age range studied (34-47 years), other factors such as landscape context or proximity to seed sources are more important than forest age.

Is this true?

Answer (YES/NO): NO